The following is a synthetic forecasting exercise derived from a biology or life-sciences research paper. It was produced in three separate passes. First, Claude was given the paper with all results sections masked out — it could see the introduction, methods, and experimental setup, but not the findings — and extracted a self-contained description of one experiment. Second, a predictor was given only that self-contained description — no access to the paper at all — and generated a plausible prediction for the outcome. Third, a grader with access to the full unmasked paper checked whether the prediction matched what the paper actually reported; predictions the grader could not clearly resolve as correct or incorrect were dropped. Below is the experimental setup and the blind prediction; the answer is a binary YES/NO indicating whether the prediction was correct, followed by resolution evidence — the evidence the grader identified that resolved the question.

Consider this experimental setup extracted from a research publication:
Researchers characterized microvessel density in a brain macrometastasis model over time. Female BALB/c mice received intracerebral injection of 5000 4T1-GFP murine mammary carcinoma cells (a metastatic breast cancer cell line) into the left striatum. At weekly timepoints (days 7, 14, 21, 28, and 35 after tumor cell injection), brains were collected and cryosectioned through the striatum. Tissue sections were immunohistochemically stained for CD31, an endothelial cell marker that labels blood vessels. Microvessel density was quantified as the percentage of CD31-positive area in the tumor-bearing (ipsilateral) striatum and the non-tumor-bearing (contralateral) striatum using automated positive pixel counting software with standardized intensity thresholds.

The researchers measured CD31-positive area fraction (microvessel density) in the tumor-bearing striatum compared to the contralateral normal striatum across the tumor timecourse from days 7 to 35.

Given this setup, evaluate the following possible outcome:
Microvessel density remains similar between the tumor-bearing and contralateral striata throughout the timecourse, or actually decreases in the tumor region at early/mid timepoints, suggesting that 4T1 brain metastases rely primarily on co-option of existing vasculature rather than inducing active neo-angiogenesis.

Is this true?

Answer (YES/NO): NO